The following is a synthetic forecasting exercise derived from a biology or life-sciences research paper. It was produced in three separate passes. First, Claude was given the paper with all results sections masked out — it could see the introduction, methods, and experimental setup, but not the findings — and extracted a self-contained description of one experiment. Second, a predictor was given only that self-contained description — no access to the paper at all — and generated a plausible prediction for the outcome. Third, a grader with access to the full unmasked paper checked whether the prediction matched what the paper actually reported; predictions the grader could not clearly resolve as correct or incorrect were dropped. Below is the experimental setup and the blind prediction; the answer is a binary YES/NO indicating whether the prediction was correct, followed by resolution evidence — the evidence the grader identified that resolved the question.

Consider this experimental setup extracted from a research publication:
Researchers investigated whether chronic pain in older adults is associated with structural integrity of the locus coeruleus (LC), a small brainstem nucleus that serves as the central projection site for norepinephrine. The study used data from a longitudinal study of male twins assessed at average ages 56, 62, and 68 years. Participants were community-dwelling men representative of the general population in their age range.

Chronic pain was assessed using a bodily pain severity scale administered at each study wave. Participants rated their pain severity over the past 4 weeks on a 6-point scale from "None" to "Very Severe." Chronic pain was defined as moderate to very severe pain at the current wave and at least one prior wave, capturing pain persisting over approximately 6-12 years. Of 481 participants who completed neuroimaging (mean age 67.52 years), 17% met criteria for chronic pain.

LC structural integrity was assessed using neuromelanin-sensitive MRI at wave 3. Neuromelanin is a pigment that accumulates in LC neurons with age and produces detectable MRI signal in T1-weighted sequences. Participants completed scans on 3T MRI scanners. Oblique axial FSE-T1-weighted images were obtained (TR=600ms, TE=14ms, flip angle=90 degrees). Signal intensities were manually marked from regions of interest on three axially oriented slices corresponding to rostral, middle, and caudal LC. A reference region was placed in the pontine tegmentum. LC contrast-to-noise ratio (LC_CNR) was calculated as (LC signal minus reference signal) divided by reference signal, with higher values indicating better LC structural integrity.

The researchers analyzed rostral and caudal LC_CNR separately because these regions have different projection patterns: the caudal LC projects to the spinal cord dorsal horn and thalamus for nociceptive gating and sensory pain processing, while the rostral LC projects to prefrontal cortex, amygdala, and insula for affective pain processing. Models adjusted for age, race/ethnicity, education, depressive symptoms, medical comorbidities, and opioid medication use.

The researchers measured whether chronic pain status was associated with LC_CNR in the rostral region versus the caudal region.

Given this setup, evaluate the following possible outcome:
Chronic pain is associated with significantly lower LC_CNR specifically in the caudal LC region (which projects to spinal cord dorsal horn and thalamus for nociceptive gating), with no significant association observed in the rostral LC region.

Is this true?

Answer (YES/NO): NO